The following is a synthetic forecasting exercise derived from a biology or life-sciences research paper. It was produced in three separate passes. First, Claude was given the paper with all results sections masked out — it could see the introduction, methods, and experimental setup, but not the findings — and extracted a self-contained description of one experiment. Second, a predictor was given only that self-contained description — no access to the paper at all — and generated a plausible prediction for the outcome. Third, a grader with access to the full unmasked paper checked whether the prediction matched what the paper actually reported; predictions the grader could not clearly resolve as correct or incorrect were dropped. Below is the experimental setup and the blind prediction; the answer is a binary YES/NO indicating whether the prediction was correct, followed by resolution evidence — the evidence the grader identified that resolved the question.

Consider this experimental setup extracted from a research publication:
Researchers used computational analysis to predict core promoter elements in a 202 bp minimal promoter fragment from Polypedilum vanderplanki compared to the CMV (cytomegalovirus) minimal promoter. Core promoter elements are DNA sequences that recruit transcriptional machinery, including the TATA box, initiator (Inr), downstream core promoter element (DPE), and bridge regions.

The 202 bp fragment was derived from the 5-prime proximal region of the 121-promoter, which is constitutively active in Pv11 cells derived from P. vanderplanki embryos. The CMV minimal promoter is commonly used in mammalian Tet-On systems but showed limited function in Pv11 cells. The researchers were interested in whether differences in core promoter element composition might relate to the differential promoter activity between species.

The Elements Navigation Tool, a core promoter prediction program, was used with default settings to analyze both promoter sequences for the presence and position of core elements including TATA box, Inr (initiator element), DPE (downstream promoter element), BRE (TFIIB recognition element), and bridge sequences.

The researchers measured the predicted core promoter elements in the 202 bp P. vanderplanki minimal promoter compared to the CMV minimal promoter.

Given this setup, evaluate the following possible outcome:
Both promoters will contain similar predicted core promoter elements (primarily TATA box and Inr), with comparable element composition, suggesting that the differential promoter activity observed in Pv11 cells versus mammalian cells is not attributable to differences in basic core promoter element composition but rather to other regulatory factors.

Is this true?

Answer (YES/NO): NO